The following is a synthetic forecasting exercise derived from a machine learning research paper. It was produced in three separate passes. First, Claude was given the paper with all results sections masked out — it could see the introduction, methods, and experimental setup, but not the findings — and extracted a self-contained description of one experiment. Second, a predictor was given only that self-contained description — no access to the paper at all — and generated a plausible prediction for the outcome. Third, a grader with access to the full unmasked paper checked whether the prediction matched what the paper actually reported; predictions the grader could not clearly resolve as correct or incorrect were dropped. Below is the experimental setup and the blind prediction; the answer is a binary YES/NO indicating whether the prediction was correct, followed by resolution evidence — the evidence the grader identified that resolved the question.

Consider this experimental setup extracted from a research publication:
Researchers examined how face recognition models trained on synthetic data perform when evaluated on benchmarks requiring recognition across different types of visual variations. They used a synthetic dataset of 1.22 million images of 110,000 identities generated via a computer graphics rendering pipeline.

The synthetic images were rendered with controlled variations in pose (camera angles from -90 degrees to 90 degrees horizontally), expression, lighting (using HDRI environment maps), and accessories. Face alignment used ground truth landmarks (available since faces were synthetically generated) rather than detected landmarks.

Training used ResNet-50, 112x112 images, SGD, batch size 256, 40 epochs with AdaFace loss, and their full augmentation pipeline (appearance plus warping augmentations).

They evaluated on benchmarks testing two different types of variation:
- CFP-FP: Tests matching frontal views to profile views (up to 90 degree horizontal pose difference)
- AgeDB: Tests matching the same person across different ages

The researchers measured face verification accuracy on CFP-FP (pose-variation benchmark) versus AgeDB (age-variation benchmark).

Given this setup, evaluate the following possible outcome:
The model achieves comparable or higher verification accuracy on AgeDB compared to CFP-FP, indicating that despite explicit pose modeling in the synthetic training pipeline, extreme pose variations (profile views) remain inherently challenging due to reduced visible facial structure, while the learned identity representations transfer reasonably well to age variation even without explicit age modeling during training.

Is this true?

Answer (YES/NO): NO